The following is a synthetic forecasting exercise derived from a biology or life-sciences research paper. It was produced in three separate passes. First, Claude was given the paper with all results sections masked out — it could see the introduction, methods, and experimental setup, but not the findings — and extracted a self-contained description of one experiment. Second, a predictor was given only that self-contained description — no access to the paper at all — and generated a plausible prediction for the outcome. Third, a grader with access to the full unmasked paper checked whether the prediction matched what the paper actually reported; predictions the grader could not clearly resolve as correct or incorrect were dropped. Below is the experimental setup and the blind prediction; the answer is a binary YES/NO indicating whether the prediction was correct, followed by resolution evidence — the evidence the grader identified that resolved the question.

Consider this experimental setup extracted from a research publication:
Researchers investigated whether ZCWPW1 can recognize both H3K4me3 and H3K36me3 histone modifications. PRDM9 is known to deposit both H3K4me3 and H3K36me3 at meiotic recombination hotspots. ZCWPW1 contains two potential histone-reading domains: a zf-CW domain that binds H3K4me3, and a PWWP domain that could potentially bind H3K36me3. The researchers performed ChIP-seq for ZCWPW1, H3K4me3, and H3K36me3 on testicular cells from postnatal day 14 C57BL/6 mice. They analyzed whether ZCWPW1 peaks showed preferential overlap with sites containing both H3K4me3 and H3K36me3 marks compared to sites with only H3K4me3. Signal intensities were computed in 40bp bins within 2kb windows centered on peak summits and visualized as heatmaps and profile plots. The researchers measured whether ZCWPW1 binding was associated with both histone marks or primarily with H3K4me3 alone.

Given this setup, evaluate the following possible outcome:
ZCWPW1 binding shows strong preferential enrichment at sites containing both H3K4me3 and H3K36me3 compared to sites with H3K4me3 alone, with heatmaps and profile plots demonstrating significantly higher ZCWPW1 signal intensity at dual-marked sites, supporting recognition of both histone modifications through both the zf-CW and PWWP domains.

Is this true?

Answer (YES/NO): YES